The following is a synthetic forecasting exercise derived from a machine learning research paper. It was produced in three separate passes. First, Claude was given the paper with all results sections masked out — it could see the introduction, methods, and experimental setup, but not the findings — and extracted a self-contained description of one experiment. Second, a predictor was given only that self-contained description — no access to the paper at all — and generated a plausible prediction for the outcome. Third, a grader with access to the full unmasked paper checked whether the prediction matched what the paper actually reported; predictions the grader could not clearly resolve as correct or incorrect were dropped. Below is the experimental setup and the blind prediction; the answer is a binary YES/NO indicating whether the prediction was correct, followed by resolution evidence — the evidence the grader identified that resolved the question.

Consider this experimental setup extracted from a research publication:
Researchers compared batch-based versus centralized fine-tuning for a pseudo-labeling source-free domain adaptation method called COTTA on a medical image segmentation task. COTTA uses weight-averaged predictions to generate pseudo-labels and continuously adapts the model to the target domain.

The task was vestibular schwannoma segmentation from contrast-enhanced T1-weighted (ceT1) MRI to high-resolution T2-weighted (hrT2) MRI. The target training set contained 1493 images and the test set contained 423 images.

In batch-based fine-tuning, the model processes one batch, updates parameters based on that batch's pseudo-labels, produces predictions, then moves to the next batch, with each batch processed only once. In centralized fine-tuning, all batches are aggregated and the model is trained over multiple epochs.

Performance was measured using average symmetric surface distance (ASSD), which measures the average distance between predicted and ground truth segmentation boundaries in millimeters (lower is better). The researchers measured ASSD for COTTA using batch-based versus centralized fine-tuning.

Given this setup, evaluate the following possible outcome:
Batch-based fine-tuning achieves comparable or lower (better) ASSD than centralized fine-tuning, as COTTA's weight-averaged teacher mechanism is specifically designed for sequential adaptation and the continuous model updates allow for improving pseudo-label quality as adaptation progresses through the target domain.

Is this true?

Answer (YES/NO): NO